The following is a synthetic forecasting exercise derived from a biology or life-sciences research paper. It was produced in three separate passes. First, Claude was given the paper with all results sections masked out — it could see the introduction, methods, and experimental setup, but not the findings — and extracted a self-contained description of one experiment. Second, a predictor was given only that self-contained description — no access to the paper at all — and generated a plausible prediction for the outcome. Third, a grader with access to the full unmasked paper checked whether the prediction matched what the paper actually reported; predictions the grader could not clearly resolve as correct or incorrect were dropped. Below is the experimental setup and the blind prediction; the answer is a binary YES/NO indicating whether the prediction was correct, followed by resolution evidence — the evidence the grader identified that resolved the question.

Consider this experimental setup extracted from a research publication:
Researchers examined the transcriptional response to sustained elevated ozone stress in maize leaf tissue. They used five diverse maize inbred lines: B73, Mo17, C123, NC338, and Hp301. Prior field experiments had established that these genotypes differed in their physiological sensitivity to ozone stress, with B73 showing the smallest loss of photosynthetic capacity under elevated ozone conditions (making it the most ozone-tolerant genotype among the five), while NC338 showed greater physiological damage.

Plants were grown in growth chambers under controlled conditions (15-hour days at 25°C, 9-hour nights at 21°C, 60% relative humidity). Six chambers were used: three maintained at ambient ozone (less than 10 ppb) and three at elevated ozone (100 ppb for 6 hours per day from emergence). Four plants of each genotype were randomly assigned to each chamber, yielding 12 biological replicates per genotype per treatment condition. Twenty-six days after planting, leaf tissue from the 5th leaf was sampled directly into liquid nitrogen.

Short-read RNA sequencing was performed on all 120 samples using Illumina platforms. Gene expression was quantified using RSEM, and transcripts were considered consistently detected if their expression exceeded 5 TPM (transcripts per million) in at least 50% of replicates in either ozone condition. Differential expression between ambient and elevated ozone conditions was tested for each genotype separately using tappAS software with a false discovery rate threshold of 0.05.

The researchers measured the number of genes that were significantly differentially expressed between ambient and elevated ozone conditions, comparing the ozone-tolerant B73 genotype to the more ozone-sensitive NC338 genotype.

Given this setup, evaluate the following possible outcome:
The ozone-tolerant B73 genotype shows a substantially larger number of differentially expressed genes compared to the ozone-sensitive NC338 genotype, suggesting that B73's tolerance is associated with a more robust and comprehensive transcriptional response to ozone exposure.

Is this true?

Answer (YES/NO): NO